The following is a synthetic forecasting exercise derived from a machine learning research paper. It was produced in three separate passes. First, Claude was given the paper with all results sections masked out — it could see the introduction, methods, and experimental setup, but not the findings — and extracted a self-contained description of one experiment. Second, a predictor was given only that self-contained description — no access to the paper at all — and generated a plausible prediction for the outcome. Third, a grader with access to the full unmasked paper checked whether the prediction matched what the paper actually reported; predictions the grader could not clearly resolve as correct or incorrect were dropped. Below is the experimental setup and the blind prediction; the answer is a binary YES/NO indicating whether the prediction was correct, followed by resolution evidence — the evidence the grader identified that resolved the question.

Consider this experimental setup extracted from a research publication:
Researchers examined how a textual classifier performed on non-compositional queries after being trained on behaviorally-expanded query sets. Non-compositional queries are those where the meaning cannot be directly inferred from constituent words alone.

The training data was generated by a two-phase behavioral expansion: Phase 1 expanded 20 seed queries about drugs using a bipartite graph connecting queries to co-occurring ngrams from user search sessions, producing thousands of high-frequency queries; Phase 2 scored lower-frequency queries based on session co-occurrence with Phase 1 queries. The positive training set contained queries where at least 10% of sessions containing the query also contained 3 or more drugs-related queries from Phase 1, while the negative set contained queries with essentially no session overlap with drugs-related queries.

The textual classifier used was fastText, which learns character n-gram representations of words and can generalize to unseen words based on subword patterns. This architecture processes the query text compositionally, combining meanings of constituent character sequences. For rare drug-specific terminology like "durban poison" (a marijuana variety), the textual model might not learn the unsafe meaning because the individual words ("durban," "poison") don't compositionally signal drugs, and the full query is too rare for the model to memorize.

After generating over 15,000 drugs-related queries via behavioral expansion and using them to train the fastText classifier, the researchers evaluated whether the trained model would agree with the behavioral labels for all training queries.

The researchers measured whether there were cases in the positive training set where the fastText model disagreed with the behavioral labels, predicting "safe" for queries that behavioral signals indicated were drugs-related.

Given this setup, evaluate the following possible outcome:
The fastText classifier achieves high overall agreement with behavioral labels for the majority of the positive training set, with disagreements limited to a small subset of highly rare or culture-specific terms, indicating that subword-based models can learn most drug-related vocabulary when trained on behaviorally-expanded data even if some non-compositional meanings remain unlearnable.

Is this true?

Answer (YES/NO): YES